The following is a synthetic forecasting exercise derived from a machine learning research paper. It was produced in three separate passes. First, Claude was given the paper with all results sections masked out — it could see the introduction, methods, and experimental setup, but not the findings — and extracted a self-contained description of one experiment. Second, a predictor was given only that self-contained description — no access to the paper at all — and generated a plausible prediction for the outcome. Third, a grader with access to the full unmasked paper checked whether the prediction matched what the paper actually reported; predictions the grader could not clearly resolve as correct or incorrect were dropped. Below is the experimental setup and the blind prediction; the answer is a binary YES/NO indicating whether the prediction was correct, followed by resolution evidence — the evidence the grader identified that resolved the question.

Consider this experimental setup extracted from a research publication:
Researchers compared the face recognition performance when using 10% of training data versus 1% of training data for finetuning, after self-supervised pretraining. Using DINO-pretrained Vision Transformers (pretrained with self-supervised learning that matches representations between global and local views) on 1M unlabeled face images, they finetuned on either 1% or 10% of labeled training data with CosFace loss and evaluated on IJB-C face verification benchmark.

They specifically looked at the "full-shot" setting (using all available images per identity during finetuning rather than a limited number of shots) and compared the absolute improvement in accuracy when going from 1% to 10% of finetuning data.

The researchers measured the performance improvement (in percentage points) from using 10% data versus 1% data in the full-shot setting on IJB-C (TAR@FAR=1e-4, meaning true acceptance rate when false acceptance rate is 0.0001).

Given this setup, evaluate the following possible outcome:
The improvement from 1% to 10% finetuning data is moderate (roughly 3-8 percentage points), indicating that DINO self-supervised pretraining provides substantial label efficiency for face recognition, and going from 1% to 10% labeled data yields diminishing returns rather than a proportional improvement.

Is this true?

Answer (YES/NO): NO